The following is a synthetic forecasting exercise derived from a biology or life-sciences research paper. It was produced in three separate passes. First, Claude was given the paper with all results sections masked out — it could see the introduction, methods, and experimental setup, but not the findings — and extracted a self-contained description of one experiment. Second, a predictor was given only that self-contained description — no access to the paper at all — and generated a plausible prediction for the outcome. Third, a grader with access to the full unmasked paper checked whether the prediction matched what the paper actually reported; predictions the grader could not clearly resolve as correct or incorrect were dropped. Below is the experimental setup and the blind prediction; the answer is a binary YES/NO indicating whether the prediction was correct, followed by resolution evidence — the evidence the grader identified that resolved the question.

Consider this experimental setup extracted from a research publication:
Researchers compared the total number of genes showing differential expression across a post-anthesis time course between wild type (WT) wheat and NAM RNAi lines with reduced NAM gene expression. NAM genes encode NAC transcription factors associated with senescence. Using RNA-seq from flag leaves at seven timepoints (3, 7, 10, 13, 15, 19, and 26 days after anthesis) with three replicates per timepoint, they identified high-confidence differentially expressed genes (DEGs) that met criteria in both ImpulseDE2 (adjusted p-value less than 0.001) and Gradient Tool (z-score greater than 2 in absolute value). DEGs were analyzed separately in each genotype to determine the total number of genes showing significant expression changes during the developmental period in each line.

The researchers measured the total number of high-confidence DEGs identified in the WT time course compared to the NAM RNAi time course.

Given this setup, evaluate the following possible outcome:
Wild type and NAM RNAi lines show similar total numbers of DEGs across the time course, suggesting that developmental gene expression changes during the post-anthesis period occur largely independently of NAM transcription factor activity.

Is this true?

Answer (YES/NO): NO